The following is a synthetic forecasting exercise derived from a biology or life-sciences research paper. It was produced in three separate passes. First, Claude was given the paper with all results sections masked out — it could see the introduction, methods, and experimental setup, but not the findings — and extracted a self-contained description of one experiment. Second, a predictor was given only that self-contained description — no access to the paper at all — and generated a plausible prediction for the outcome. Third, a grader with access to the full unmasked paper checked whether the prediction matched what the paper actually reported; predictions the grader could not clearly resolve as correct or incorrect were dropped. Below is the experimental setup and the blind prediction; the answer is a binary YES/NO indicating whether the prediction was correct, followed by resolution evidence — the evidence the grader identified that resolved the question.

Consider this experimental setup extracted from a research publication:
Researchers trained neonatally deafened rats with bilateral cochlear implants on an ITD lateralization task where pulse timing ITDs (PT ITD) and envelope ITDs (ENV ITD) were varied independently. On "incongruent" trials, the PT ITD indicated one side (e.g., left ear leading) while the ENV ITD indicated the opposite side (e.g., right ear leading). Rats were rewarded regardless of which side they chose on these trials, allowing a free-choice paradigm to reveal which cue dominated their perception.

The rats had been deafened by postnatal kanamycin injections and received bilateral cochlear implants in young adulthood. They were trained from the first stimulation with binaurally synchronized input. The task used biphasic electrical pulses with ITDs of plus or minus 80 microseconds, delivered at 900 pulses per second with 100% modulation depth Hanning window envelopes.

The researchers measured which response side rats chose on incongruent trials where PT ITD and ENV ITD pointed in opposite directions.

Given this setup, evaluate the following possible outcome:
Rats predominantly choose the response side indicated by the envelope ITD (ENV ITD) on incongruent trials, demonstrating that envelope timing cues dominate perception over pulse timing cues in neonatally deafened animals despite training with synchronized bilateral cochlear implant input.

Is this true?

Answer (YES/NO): NO